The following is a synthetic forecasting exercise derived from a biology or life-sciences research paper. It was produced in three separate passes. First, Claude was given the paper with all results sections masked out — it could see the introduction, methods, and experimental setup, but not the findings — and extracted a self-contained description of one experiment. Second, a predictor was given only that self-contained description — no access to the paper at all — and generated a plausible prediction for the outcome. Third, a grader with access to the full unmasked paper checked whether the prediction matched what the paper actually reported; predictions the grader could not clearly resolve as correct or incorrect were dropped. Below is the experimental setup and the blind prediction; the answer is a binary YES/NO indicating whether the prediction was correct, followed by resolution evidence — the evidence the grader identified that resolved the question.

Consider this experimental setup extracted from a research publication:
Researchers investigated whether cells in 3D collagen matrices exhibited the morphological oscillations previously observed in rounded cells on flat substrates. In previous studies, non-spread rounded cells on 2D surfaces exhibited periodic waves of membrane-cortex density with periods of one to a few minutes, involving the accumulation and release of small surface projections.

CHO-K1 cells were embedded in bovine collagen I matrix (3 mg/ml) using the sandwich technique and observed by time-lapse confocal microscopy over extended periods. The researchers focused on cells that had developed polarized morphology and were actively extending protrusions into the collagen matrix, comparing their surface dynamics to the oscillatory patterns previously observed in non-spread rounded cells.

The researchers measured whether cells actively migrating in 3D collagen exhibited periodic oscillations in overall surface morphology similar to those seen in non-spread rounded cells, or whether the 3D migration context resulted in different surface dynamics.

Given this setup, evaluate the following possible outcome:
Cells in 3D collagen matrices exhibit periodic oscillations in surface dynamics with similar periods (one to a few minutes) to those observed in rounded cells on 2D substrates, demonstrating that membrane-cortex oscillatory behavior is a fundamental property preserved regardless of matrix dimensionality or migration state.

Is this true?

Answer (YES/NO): NO